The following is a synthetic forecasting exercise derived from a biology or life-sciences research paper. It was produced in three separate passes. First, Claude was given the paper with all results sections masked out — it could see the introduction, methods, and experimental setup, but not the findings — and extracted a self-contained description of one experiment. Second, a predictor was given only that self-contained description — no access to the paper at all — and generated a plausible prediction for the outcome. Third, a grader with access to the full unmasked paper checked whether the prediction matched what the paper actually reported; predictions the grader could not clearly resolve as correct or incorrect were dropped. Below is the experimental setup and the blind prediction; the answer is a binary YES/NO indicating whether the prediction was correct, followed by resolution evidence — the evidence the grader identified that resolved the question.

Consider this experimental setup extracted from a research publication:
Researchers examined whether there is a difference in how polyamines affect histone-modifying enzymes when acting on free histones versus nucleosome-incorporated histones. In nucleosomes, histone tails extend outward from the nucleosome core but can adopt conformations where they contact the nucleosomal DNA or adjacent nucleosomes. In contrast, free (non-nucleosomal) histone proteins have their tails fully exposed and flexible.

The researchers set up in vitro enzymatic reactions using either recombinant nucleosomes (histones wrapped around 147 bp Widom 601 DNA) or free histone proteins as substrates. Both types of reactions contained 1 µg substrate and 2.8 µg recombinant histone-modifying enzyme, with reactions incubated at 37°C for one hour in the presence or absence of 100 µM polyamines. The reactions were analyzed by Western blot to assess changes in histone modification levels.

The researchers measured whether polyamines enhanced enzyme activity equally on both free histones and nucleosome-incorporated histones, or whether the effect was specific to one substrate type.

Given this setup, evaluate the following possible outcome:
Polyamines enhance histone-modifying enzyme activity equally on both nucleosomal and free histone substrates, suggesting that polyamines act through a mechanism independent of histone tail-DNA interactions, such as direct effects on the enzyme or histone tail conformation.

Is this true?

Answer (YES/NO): NO